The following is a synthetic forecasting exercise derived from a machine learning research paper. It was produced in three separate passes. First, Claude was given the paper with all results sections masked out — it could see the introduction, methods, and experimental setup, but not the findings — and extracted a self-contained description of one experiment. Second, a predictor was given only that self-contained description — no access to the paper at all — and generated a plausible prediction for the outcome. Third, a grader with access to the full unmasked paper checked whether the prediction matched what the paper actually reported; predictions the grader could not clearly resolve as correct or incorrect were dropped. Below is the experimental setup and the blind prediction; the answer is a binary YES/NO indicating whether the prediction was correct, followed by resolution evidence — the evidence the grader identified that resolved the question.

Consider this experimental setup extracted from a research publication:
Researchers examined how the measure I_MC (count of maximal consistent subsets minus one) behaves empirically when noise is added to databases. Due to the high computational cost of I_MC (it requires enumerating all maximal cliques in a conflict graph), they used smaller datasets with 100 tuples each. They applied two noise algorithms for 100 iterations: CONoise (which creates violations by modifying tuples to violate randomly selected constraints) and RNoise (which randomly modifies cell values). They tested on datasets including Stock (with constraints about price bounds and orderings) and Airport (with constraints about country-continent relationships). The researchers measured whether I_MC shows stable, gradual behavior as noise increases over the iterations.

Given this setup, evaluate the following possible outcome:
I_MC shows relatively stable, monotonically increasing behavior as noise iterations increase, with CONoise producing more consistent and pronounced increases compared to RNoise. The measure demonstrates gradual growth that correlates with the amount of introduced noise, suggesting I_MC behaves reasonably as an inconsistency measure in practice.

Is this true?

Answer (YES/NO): NO